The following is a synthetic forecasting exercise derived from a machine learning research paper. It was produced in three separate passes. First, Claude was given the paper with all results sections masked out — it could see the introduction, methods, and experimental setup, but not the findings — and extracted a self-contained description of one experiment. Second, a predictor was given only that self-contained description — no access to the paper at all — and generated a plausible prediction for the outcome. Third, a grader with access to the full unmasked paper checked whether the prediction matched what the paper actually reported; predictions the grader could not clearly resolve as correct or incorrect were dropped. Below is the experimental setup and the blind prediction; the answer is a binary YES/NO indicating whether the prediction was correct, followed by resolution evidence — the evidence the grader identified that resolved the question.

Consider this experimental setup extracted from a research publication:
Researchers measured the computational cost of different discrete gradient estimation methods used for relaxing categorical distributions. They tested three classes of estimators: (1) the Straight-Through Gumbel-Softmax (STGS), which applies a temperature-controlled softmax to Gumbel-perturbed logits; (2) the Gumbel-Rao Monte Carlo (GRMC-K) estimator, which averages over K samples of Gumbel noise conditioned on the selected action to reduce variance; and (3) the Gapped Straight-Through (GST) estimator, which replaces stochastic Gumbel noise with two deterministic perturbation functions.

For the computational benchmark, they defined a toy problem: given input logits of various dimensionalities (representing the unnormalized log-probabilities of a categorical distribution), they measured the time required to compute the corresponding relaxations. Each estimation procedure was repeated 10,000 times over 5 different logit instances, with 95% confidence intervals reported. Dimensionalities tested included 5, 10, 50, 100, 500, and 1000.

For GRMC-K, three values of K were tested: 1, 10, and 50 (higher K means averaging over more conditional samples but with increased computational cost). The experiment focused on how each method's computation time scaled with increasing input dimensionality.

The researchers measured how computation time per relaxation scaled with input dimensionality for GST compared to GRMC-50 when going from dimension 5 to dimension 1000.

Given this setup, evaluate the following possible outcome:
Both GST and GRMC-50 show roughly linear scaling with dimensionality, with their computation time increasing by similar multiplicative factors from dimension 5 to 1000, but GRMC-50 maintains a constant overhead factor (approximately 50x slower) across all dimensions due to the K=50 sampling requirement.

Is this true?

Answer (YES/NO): NO